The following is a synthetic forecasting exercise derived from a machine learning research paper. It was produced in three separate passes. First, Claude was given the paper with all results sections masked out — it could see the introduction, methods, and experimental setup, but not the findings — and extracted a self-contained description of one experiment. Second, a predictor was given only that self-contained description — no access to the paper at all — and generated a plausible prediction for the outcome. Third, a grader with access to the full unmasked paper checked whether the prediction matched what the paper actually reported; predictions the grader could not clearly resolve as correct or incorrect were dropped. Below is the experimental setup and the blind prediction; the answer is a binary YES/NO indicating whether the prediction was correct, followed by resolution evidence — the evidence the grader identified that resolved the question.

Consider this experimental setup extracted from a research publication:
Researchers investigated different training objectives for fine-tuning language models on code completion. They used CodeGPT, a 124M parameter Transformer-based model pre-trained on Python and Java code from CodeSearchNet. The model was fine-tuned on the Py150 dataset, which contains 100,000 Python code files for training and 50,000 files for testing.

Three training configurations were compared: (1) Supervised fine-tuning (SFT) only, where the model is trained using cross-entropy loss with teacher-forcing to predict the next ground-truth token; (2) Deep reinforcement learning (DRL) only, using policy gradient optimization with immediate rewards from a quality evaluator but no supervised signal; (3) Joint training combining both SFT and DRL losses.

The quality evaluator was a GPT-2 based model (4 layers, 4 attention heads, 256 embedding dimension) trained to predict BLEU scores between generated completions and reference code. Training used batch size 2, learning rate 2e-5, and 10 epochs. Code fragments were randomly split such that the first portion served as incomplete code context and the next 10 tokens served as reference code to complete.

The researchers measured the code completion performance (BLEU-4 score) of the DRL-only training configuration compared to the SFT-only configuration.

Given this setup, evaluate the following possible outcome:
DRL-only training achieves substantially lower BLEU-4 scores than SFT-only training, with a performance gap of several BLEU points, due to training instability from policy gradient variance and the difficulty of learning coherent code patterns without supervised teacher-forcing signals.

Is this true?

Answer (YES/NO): NO